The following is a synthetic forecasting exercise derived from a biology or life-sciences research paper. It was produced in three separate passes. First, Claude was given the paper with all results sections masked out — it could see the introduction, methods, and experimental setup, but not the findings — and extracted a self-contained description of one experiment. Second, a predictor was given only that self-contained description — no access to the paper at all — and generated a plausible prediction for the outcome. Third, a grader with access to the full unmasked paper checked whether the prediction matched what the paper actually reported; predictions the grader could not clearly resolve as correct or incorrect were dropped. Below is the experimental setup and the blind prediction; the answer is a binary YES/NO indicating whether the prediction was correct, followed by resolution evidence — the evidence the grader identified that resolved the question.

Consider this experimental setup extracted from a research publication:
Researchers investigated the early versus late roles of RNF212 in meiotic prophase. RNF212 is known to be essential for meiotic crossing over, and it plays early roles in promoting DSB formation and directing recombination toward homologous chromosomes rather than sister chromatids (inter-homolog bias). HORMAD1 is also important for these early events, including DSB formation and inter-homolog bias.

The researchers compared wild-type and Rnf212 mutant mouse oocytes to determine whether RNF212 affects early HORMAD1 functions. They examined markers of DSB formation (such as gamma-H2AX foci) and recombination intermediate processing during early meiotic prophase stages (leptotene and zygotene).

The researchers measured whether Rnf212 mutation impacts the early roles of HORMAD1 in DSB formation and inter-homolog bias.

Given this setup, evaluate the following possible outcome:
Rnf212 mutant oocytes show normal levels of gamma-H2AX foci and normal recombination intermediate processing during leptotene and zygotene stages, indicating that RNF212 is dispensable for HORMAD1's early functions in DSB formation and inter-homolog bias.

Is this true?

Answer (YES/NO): YES